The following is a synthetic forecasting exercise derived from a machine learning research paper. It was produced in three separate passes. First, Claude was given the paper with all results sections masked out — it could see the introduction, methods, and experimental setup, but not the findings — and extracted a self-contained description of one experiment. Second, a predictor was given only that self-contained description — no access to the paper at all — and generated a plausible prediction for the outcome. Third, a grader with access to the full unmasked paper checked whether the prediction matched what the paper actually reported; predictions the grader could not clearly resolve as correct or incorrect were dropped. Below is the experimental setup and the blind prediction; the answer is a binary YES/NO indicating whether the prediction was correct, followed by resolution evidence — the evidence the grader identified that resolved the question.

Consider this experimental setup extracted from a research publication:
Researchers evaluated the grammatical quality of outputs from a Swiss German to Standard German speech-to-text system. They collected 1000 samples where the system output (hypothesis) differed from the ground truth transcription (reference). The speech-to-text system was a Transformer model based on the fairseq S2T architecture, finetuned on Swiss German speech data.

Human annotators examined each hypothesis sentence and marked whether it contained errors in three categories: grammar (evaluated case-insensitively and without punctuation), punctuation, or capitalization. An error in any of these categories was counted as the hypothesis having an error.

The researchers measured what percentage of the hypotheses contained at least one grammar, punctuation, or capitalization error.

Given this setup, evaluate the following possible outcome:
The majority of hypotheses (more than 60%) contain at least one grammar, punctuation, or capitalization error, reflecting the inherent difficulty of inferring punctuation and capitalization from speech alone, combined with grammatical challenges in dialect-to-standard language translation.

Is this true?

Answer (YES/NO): NO